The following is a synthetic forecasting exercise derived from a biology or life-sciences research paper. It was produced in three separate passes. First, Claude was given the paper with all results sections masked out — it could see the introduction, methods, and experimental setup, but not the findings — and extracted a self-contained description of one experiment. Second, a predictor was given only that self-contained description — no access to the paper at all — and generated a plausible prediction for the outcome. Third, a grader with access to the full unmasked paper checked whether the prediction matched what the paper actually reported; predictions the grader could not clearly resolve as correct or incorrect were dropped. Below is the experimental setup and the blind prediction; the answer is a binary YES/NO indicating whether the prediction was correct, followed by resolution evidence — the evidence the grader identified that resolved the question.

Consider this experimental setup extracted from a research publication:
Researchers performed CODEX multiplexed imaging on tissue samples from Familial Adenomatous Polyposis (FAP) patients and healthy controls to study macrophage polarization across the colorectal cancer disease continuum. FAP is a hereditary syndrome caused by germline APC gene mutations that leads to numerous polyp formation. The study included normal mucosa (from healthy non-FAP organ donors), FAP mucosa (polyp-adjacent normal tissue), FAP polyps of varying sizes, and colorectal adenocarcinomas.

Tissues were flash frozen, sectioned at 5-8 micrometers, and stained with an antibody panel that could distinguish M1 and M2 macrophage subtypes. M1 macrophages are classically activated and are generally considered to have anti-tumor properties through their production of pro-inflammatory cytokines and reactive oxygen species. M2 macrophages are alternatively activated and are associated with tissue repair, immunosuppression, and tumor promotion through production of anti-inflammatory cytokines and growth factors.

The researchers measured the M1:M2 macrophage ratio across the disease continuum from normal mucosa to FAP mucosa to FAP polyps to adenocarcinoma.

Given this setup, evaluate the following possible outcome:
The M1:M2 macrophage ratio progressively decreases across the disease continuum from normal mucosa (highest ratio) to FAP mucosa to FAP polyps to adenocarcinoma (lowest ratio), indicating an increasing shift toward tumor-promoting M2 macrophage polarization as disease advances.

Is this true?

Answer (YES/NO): NO